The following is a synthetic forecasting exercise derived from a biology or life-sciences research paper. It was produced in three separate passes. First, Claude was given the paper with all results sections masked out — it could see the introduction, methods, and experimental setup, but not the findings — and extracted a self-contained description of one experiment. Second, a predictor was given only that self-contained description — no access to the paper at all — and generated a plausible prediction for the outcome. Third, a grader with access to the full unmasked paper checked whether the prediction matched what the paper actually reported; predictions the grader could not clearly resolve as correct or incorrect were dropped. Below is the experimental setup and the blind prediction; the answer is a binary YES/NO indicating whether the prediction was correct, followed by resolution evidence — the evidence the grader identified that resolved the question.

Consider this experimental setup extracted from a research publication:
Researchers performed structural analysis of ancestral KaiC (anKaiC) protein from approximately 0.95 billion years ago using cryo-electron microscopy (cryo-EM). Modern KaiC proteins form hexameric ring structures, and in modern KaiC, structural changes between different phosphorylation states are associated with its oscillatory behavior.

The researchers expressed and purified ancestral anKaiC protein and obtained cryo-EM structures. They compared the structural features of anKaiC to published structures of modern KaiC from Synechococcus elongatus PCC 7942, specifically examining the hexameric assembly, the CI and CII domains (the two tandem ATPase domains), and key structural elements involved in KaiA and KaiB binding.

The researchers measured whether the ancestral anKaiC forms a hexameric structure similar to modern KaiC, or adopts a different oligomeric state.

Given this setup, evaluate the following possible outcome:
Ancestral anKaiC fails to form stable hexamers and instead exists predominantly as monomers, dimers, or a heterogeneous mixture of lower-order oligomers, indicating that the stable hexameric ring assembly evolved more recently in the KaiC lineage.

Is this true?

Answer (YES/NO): NO